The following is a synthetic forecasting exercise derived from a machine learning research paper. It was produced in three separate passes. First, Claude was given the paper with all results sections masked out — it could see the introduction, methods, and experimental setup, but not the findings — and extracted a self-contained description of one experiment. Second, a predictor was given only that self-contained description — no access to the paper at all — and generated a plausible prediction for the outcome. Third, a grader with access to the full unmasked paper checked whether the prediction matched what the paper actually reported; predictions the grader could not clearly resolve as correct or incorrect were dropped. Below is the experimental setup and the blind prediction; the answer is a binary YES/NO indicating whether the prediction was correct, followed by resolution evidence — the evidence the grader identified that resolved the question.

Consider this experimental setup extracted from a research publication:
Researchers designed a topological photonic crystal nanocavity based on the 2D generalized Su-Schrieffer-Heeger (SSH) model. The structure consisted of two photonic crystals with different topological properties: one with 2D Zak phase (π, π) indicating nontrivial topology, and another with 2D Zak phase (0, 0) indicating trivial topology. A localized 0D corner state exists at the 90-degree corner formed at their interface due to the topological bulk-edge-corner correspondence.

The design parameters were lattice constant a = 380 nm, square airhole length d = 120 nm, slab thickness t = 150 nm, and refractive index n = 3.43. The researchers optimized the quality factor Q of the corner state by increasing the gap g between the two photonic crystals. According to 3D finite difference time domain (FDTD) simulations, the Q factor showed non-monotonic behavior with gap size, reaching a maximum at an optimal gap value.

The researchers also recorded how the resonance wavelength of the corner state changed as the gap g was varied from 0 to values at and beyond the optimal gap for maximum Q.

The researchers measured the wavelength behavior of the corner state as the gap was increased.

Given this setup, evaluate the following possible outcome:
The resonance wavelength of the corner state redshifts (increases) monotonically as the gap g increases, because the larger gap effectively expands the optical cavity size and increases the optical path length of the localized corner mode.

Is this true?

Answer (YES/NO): YES